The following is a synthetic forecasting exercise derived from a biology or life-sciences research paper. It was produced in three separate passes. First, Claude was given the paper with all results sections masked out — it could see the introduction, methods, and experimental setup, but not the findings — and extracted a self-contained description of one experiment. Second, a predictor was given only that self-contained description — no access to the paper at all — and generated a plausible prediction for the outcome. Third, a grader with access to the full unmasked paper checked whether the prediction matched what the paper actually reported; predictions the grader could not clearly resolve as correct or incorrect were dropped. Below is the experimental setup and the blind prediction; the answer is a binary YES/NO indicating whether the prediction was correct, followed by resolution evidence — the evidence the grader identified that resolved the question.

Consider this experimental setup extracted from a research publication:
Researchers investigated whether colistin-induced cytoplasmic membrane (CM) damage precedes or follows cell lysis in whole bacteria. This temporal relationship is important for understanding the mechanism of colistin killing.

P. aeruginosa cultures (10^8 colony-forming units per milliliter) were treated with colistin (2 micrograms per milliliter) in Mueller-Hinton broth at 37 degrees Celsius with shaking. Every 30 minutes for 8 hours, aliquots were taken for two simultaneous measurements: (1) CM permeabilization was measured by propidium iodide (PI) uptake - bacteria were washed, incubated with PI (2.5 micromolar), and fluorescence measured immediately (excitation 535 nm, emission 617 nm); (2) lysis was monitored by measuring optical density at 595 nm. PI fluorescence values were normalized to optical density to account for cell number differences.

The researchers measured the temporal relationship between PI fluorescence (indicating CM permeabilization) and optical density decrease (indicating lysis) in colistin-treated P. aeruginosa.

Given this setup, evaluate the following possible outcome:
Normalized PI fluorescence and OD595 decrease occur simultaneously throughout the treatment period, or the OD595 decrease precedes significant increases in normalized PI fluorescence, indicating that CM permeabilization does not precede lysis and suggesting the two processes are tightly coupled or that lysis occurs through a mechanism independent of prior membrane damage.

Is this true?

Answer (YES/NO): NO